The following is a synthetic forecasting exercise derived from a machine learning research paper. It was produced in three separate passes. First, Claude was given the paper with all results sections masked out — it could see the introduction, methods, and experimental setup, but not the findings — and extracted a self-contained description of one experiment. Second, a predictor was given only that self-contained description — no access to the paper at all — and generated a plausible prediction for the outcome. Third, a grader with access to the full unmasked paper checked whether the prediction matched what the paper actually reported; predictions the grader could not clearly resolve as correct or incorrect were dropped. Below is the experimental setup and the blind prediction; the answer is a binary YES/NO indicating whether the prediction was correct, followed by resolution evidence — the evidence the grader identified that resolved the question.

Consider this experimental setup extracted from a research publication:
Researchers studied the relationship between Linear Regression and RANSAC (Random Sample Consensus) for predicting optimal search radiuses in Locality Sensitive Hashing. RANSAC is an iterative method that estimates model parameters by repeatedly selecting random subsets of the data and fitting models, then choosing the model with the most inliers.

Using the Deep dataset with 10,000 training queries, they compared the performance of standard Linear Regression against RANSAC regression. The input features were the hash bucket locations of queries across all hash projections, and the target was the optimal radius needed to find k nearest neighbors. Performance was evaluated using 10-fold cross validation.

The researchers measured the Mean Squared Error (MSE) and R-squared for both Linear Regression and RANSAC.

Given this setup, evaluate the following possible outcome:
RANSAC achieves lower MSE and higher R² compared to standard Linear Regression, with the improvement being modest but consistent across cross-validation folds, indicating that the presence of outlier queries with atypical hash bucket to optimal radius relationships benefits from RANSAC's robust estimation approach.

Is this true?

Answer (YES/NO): NO